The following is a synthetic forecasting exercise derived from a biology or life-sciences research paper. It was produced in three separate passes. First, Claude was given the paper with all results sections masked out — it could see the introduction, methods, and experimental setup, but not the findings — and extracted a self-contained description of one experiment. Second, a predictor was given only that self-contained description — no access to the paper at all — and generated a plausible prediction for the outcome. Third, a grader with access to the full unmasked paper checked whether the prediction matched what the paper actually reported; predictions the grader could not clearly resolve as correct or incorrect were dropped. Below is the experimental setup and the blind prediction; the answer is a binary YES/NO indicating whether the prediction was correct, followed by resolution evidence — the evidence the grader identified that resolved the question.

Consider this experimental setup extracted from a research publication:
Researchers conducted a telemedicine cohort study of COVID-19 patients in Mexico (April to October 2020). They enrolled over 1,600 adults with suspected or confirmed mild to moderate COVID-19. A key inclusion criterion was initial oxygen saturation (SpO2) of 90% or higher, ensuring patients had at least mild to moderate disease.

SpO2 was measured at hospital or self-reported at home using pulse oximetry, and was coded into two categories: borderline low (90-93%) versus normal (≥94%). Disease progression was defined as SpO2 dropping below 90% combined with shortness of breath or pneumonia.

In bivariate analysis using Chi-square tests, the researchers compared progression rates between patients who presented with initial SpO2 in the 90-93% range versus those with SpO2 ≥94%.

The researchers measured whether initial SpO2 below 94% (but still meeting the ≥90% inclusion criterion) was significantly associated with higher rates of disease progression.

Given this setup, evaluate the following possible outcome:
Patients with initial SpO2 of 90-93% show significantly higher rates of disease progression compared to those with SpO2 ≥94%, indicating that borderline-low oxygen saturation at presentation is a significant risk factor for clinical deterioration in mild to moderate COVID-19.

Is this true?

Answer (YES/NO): YES